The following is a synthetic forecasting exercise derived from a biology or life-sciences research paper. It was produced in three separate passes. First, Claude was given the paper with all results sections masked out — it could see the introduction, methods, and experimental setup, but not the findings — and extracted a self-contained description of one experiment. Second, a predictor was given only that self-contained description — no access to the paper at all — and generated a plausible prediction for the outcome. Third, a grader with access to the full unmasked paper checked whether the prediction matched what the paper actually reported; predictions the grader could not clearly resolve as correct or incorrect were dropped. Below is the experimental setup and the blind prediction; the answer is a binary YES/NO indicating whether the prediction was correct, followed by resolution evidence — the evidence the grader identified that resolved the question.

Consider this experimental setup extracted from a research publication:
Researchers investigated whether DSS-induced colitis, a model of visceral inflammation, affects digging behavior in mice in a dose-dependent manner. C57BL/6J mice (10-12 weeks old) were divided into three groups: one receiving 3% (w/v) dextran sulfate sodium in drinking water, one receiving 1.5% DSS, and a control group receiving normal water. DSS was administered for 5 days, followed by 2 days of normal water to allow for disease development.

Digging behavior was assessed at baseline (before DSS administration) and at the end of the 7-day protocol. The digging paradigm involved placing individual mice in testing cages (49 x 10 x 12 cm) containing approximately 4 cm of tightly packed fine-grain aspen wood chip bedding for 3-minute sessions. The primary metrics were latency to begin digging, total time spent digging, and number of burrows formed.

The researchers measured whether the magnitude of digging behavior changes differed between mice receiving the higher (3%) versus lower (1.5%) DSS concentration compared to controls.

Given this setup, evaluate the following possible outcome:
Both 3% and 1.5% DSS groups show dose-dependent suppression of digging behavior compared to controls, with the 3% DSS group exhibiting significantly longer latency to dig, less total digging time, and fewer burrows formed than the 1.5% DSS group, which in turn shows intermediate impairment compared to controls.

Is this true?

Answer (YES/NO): NO